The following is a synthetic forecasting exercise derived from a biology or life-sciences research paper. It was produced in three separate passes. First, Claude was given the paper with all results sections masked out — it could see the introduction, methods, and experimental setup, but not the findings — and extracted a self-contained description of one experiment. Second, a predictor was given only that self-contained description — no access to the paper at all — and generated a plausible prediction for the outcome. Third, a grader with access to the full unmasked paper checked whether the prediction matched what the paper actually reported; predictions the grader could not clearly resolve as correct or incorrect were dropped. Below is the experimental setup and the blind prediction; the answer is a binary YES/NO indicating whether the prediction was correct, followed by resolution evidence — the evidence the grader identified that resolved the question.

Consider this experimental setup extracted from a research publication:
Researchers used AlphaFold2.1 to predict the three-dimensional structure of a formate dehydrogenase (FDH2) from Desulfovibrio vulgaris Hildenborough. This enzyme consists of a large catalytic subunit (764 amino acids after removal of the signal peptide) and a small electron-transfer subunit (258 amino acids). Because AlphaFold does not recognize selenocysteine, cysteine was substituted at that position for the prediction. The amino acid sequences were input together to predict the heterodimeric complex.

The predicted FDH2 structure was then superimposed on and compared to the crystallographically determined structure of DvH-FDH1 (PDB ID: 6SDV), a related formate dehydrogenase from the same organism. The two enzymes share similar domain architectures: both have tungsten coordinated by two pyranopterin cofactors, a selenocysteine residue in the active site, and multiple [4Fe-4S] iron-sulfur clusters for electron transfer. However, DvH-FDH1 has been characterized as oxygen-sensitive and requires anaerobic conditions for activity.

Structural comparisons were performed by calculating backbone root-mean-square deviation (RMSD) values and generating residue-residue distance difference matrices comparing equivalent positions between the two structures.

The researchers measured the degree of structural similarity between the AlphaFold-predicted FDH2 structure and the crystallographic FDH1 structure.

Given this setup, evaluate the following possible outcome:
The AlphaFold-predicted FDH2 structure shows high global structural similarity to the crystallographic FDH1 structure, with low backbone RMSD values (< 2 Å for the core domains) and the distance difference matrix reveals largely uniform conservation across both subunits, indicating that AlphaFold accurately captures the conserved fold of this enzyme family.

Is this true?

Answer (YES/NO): NO